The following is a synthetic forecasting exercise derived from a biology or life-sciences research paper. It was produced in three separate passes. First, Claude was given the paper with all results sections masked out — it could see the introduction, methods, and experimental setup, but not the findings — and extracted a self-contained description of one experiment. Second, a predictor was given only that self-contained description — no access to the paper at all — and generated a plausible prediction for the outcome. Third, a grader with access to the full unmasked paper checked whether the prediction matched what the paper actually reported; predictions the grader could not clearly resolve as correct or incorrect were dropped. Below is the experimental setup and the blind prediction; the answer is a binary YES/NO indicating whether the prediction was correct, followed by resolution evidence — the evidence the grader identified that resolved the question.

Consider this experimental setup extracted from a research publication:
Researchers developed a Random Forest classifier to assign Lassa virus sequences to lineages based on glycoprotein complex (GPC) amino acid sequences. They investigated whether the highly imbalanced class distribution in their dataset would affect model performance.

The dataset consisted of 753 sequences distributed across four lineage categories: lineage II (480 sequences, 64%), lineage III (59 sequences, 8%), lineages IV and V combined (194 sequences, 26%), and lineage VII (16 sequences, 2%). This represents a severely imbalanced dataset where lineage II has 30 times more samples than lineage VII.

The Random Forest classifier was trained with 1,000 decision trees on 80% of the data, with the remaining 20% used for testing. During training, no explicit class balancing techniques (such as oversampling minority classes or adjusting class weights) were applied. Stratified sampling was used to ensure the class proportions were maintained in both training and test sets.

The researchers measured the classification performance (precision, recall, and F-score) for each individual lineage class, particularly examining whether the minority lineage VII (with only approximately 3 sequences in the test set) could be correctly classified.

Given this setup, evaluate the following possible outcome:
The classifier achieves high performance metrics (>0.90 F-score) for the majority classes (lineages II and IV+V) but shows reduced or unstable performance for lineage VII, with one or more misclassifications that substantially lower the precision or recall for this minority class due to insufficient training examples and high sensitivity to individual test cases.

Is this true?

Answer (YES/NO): NO